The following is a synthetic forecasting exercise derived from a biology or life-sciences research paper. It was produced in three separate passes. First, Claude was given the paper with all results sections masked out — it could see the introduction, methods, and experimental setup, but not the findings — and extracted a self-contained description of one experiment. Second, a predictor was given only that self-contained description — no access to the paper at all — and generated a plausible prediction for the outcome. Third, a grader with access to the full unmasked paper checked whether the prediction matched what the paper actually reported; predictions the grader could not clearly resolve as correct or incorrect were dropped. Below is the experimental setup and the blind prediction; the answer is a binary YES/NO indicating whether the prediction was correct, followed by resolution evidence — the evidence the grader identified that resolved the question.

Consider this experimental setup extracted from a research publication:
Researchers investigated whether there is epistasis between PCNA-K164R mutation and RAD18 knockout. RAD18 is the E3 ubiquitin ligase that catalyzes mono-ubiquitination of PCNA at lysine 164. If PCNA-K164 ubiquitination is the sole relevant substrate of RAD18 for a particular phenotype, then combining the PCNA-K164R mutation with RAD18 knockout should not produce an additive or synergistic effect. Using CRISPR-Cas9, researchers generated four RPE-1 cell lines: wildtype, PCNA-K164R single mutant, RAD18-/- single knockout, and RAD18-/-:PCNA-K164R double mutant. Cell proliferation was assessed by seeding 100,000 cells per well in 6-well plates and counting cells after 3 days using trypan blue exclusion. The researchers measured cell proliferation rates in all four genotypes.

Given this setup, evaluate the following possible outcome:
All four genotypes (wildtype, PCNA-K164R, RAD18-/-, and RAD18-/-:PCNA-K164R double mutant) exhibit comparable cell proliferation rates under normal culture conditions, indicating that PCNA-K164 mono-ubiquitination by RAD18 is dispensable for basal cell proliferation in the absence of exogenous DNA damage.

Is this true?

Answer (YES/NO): NO